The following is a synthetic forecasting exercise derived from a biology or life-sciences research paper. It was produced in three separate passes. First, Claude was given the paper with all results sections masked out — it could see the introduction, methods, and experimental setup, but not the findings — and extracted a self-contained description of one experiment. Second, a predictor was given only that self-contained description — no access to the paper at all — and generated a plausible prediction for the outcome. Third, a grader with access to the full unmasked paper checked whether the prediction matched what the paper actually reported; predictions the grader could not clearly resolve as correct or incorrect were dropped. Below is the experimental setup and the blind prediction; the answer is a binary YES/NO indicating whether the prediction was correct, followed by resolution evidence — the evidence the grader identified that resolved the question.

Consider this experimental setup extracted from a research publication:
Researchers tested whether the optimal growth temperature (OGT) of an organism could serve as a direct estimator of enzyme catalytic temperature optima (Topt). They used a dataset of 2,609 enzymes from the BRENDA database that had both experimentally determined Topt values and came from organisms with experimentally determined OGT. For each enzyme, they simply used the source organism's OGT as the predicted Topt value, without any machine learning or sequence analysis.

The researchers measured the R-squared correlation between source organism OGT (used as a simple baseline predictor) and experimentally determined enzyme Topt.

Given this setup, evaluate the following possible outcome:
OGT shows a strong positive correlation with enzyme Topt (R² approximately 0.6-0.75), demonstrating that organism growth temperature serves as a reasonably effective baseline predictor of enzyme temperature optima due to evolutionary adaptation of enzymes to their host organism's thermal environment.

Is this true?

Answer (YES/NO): NO